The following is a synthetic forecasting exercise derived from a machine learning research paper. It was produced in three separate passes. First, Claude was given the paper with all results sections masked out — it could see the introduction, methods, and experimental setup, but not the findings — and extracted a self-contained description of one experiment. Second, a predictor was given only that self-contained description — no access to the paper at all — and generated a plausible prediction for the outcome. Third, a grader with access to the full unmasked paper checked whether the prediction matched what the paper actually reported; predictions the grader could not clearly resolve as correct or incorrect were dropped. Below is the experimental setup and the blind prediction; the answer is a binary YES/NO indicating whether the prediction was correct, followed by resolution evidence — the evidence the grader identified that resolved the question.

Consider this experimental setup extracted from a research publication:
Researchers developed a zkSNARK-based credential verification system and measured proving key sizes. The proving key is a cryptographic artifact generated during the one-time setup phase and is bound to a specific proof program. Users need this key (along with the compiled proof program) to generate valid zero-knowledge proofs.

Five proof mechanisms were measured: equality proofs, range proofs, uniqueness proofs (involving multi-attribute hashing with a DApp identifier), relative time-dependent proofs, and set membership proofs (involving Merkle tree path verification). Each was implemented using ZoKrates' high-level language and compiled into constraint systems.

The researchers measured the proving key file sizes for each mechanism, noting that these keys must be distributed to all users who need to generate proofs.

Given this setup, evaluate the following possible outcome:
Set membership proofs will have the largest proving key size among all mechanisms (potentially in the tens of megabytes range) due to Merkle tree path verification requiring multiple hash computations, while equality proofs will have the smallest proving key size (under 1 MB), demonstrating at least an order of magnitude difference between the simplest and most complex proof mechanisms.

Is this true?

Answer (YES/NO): NO